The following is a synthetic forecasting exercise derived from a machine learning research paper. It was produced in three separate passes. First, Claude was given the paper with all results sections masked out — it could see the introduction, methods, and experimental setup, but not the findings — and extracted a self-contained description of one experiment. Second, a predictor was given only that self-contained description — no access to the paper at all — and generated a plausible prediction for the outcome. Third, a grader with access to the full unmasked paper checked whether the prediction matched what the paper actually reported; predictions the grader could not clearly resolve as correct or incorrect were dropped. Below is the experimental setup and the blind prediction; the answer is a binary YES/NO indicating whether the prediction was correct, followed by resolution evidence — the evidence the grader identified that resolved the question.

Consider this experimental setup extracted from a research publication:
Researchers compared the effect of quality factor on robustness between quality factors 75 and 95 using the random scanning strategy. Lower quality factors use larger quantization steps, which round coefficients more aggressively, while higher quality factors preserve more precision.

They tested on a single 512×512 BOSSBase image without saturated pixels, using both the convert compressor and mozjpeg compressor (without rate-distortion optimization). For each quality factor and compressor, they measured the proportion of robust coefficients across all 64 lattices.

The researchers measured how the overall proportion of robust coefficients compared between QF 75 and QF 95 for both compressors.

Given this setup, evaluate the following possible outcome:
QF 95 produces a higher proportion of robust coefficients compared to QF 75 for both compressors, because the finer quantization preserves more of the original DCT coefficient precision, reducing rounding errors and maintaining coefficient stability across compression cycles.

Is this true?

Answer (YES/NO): NO